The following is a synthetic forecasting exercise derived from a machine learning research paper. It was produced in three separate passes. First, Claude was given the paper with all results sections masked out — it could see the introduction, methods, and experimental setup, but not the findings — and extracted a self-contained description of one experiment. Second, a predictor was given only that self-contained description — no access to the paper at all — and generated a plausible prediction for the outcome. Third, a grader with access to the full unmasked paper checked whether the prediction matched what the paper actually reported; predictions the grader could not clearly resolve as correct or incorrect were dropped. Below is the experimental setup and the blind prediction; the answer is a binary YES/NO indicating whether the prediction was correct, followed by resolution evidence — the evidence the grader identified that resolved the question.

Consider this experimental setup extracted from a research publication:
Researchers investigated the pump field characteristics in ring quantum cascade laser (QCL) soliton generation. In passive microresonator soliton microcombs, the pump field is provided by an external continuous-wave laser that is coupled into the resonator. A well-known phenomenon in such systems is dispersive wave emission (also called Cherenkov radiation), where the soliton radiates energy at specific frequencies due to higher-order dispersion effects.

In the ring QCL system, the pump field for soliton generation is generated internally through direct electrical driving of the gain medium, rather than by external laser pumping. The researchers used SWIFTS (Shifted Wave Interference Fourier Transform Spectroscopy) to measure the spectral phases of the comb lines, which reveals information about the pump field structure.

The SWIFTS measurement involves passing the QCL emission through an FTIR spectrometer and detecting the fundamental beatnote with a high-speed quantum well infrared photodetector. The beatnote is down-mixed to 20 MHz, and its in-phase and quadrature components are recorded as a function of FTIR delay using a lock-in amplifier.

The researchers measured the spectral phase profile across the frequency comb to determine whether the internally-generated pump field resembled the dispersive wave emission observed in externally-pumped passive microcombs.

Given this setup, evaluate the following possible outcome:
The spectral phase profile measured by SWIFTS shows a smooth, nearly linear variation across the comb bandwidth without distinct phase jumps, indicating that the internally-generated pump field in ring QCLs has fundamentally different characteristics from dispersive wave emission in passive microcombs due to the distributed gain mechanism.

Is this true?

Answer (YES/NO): NO